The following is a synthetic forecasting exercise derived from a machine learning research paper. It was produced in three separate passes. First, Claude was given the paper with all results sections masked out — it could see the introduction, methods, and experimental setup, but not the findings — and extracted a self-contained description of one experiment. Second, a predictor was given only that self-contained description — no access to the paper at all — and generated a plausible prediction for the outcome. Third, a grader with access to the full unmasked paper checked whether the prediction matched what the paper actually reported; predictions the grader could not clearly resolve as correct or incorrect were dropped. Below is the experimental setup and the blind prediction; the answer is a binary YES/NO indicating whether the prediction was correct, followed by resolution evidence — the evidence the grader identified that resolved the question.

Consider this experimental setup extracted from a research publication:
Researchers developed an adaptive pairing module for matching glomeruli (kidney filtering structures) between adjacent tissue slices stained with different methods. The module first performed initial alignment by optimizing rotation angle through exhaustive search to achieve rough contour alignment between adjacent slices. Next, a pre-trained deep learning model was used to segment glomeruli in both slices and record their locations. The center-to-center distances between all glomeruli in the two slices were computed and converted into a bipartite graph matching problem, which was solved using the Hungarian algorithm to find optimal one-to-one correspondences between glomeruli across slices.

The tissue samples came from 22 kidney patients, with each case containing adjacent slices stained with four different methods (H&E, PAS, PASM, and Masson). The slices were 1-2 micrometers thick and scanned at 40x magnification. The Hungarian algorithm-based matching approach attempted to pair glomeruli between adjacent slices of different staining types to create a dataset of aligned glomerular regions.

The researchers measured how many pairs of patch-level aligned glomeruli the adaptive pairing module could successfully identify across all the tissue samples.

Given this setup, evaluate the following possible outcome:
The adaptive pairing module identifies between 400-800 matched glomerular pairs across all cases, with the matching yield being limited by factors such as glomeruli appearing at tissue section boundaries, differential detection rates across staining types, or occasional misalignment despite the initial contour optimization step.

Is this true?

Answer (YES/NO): NO